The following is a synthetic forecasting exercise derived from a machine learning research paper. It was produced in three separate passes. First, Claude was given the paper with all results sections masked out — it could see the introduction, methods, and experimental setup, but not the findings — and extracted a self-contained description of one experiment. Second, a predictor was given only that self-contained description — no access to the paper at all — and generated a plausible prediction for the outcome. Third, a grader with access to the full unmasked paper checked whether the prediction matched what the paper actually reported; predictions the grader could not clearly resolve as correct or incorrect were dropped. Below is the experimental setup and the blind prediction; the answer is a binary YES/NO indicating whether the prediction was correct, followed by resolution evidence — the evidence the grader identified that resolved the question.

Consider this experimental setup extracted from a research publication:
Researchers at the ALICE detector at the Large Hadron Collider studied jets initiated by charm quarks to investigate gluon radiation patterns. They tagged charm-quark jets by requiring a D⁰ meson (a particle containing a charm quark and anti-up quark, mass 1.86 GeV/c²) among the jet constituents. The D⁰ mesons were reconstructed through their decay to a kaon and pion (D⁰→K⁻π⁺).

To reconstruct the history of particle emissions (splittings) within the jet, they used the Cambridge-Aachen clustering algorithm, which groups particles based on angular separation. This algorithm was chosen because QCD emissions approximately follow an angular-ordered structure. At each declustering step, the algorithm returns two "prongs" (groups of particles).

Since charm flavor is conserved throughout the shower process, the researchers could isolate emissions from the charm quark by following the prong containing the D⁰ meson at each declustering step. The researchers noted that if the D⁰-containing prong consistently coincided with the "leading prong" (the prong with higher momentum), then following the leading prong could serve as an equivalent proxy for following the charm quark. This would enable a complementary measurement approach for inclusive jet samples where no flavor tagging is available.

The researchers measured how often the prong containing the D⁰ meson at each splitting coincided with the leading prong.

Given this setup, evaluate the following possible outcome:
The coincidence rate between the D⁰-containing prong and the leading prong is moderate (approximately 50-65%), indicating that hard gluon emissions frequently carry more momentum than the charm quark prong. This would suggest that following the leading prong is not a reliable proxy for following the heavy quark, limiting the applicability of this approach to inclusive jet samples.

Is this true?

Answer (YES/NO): NO